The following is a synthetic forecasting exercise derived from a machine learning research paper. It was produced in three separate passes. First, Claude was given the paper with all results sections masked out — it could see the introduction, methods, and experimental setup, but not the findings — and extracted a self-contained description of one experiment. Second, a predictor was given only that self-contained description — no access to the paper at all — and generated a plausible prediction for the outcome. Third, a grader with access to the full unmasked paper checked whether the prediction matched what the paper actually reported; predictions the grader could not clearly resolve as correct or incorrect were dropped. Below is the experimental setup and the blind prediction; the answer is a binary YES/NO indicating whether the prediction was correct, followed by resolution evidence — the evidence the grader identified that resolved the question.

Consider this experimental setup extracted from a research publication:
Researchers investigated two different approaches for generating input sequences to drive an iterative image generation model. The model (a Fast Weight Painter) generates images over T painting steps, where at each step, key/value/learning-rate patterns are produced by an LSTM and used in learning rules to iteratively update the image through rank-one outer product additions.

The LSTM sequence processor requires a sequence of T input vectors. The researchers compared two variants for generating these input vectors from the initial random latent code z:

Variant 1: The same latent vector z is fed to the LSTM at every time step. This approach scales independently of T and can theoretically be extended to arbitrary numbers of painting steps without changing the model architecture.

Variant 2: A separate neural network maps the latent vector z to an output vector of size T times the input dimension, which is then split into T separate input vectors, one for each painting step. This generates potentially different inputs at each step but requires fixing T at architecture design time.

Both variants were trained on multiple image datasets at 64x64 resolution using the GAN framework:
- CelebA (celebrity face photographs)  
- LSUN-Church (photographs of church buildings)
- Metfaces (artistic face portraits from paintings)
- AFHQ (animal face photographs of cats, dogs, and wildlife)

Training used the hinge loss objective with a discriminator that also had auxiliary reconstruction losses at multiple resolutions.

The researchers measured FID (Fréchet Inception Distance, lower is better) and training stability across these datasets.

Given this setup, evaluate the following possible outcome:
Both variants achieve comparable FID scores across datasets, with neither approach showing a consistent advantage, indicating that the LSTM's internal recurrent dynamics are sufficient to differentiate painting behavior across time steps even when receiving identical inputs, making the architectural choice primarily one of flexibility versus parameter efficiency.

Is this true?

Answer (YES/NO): NO